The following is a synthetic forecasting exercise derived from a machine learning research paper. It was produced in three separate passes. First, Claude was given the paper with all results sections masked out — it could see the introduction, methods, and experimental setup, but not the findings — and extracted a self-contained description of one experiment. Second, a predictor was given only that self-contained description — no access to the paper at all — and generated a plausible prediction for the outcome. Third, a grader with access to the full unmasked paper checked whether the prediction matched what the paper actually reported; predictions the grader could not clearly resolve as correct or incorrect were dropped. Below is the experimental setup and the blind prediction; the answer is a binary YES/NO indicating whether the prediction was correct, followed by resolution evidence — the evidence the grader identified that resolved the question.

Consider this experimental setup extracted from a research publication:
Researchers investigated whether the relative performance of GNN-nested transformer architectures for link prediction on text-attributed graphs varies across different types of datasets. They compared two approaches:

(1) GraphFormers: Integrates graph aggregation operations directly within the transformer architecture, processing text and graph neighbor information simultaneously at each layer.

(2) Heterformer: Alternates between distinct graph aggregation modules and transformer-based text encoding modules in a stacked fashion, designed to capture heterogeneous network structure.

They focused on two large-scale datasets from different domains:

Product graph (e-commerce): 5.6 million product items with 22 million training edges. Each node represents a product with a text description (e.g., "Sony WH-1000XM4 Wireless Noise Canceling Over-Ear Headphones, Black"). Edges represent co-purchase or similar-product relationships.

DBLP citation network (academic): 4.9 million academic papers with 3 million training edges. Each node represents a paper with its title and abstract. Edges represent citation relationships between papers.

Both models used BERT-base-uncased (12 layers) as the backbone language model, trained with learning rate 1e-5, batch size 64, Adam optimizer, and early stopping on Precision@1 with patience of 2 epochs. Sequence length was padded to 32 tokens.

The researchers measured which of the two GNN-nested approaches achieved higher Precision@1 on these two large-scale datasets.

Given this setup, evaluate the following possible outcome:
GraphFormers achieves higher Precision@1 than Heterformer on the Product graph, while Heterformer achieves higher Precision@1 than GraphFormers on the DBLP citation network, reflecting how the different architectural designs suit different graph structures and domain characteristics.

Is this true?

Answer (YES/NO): NO